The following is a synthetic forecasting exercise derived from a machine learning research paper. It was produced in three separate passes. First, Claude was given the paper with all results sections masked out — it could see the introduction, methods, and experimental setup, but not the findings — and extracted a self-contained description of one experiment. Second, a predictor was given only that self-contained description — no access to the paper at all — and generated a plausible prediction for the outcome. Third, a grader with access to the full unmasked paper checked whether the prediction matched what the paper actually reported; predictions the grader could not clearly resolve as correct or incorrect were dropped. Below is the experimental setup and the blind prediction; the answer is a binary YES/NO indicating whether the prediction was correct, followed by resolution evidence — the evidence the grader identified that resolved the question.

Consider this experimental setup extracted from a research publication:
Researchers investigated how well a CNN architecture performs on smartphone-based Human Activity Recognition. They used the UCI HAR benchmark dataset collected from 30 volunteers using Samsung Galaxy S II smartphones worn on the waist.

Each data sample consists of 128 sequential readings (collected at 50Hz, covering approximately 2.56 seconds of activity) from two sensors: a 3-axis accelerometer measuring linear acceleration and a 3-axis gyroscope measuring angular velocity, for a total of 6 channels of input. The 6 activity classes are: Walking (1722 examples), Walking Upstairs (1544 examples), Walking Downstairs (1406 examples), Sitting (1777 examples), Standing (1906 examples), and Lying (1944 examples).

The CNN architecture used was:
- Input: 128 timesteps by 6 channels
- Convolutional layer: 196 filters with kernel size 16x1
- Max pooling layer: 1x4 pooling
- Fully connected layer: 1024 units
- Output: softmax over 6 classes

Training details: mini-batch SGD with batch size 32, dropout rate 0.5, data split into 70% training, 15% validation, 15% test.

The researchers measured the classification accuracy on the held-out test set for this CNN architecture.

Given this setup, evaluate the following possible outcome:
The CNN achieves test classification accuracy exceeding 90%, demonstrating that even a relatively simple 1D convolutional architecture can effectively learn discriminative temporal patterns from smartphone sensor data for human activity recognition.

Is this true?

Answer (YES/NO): YES